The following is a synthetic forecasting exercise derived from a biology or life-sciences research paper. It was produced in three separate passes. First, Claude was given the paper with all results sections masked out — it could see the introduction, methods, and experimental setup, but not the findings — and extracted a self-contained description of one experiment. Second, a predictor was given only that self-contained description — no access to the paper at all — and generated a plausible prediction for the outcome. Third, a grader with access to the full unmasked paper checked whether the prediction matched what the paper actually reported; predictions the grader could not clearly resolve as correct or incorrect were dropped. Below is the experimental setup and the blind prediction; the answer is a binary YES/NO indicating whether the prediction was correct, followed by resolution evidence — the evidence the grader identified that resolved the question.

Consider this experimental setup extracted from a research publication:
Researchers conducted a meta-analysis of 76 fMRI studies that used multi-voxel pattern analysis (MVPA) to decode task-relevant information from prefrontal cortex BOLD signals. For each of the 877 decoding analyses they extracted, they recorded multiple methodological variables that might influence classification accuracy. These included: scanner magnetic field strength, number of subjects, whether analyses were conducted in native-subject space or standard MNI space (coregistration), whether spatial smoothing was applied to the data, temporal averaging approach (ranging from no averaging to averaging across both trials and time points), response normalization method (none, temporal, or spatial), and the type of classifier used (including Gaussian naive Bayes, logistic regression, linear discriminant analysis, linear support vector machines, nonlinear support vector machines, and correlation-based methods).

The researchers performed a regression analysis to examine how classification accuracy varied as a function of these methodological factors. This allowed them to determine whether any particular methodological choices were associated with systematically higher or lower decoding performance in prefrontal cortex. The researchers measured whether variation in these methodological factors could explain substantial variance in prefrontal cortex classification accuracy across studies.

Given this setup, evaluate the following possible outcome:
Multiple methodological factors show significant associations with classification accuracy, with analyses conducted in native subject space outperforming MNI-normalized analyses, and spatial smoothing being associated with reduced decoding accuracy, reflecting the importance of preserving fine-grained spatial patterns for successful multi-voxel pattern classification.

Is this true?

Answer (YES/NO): NO